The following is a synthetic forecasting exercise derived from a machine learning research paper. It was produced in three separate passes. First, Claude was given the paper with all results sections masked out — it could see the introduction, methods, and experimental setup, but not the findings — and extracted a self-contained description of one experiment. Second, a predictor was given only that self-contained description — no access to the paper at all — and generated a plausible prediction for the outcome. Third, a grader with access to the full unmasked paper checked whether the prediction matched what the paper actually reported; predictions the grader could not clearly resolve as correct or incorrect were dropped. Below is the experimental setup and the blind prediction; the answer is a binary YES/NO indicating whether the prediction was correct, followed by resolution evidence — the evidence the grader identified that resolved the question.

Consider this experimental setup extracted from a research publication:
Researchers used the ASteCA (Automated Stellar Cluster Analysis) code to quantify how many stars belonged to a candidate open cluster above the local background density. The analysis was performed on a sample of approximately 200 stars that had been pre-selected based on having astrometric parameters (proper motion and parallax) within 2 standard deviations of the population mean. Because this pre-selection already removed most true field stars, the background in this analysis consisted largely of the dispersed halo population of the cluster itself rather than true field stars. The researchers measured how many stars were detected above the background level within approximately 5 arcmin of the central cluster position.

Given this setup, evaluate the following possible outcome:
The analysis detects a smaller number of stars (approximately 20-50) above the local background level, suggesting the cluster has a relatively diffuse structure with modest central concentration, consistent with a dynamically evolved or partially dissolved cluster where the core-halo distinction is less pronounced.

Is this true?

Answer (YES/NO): YES